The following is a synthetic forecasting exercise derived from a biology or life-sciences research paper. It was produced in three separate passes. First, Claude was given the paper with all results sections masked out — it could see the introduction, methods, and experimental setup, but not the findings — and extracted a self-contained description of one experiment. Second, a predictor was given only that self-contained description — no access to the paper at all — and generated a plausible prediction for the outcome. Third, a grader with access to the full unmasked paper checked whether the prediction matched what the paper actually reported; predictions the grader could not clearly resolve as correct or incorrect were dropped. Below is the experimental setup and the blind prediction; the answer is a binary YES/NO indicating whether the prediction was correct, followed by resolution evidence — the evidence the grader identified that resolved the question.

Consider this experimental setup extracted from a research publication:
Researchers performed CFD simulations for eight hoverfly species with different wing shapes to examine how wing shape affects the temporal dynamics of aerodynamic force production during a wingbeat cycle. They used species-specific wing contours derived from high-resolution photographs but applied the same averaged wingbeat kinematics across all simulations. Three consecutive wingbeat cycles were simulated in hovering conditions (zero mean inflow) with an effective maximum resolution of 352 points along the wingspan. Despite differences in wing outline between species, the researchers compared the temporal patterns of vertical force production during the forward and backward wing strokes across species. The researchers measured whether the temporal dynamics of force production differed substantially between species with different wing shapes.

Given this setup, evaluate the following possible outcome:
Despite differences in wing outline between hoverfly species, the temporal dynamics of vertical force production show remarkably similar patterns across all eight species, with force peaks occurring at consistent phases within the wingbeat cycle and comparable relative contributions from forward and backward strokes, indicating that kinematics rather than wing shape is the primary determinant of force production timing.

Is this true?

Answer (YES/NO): YES